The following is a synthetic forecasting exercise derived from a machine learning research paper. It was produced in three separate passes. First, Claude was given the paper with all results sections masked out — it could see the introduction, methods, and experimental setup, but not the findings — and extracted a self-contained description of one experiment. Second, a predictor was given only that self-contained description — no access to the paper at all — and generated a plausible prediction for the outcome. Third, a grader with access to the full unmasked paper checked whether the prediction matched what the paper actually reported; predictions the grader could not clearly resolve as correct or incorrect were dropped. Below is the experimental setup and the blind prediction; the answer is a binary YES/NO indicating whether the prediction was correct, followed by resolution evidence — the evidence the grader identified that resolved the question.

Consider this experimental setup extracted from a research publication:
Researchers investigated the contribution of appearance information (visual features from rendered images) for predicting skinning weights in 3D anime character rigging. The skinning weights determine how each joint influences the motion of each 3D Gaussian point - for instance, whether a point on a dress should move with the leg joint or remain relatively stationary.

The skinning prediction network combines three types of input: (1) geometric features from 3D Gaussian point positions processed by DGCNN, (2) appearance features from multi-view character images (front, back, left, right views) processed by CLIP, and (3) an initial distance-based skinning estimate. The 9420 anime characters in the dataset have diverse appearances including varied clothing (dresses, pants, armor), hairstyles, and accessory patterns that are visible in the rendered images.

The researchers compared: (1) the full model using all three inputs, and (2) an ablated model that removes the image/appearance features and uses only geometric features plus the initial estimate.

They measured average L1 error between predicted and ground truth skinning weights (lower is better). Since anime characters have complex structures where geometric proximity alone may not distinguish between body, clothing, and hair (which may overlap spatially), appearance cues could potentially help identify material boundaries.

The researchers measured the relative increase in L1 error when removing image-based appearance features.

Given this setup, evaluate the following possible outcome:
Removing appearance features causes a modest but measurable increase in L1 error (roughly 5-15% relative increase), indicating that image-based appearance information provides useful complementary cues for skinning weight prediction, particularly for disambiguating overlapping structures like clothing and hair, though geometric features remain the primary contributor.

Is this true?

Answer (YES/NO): NO